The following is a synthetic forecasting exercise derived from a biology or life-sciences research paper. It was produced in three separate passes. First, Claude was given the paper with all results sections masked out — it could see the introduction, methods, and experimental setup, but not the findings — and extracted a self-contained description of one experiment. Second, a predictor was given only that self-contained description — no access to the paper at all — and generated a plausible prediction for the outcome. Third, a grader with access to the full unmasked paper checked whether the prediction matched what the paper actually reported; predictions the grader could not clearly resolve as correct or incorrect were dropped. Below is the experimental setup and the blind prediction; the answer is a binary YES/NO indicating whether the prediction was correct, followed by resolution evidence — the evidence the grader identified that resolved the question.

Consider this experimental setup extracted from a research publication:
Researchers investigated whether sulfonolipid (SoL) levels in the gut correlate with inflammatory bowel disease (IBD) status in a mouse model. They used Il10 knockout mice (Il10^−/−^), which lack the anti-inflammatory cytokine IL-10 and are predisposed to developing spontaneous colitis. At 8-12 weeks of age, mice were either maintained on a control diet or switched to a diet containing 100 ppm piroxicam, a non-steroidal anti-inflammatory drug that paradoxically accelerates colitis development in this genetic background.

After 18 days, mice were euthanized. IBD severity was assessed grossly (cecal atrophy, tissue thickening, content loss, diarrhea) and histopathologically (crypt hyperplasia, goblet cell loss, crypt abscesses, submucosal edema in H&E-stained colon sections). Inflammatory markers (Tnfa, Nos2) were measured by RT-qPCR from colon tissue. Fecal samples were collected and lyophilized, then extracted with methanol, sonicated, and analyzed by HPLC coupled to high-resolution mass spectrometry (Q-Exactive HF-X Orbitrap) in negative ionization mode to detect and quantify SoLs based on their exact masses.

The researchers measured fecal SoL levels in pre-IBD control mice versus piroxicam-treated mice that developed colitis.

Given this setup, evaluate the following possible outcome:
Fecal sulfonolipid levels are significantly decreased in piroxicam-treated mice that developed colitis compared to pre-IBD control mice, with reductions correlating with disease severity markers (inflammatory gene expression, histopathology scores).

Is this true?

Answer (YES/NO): YES